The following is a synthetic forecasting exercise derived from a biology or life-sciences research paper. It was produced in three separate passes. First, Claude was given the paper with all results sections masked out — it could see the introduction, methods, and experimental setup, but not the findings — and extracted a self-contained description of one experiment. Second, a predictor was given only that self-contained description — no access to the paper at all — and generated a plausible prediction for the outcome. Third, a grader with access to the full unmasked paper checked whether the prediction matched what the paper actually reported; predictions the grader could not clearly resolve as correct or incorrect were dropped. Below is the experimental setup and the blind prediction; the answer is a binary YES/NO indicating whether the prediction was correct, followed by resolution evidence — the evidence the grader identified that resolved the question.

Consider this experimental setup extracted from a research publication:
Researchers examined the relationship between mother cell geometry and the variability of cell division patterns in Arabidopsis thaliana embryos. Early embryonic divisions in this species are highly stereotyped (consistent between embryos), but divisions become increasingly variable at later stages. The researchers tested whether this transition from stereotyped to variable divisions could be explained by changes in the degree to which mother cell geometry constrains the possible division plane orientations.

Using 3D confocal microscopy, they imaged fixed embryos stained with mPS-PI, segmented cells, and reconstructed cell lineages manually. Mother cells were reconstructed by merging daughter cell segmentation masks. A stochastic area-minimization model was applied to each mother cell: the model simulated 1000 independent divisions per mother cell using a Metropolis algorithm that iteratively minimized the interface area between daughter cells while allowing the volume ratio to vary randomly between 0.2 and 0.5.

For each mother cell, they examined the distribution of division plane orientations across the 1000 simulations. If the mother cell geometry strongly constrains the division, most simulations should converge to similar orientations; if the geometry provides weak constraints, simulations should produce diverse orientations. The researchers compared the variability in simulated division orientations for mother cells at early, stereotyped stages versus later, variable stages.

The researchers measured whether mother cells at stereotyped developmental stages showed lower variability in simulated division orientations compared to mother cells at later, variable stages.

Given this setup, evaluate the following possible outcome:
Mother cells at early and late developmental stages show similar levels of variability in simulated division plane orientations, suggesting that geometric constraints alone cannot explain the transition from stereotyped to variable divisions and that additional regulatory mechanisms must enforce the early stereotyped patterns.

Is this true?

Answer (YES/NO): NO